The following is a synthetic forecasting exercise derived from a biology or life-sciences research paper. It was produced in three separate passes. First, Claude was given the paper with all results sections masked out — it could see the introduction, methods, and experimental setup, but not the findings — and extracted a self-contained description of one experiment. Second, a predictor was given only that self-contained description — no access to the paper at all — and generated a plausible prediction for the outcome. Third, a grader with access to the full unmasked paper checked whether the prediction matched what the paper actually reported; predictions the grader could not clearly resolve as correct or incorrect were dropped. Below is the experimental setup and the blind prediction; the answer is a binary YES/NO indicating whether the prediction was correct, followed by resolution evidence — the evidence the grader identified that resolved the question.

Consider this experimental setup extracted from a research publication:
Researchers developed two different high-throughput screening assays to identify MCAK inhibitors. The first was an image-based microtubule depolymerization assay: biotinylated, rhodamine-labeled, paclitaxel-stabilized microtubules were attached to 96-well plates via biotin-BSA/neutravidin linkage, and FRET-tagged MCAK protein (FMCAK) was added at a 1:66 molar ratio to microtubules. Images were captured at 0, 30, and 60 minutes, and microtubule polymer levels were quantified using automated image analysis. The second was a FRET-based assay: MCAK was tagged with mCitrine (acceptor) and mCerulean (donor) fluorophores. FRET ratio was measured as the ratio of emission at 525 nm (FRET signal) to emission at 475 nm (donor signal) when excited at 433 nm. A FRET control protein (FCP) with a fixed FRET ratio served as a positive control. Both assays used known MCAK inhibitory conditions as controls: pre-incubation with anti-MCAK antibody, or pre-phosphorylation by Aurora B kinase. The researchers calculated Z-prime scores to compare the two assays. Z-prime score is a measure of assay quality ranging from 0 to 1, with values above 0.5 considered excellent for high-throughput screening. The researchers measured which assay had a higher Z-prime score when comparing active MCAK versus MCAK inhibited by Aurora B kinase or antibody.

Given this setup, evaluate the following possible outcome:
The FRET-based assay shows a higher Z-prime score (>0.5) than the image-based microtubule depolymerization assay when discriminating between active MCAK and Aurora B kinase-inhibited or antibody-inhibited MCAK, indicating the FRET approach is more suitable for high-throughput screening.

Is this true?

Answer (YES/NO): YES